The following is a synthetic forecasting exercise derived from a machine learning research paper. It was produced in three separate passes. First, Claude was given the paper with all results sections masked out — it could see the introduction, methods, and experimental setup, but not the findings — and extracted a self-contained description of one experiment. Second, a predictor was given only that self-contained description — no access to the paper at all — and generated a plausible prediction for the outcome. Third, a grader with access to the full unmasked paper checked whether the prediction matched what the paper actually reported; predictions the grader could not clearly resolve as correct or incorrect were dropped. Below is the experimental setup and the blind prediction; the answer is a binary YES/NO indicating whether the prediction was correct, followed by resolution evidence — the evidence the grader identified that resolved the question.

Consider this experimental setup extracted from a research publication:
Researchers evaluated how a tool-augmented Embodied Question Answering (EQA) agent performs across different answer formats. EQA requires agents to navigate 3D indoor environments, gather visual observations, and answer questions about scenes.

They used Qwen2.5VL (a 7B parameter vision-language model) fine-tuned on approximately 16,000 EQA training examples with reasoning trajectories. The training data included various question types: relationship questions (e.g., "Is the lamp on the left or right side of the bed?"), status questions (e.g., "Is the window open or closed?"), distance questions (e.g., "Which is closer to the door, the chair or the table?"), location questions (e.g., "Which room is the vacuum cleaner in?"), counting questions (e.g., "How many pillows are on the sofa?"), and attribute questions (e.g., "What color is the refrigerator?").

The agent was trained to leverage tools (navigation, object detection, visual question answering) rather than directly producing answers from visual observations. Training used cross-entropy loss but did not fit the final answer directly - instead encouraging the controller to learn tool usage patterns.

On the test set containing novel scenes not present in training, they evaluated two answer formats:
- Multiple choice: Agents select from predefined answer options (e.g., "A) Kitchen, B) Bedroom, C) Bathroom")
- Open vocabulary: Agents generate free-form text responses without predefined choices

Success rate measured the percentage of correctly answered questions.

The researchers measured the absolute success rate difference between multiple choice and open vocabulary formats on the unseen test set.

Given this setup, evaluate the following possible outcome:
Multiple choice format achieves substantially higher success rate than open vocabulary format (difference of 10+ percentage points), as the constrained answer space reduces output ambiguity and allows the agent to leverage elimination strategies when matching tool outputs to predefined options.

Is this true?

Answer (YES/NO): NO